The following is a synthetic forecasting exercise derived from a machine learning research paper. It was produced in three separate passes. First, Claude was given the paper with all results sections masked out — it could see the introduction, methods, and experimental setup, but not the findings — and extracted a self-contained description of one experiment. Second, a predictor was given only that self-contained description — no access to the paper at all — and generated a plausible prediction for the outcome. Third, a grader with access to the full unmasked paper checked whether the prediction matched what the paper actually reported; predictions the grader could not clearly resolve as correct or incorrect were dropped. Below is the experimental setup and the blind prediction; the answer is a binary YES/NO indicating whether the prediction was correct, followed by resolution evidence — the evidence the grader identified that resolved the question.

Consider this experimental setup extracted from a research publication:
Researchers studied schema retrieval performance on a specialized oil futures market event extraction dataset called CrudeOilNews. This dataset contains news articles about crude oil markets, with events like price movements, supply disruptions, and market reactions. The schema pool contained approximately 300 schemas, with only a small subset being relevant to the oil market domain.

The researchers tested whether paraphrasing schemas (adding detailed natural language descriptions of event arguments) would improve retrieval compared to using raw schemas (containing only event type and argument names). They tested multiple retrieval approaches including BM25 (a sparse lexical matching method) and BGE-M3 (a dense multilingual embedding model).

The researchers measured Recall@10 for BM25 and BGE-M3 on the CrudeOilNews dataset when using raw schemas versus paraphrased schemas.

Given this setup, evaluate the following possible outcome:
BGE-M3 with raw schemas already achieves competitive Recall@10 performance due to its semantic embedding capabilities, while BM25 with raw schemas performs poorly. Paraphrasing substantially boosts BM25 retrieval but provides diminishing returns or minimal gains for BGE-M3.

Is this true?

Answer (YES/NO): NO